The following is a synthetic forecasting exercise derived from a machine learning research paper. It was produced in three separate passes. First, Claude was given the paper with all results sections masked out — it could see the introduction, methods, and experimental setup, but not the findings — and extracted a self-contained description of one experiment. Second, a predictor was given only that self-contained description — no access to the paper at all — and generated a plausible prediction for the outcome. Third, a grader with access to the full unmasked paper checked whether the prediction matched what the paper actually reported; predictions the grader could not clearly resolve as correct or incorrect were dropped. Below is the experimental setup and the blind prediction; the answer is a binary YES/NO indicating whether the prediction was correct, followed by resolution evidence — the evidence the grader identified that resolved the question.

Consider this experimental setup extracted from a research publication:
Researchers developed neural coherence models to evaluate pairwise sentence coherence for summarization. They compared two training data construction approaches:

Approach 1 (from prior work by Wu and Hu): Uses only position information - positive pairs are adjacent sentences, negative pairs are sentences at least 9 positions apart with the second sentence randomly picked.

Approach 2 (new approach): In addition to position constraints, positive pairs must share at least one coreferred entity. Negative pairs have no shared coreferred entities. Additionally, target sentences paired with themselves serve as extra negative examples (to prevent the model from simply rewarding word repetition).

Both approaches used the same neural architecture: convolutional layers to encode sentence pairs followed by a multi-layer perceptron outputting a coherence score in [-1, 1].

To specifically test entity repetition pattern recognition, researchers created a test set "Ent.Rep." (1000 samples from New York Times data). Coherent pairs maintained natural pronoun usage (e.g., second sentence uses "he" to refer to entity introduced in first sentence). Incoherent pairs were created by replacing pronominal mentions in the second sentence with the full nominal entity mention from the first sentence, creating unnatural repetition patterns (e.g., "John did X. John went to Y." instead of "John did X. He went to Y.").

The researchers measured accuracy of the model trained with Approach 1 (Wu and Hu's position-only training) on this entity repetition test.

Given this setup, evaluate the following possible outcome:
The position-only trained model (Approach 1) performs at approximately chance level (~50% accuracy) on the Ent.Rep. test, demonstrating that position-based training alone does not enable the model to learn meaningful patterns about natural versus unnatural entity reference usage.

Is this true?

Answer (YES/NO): NO